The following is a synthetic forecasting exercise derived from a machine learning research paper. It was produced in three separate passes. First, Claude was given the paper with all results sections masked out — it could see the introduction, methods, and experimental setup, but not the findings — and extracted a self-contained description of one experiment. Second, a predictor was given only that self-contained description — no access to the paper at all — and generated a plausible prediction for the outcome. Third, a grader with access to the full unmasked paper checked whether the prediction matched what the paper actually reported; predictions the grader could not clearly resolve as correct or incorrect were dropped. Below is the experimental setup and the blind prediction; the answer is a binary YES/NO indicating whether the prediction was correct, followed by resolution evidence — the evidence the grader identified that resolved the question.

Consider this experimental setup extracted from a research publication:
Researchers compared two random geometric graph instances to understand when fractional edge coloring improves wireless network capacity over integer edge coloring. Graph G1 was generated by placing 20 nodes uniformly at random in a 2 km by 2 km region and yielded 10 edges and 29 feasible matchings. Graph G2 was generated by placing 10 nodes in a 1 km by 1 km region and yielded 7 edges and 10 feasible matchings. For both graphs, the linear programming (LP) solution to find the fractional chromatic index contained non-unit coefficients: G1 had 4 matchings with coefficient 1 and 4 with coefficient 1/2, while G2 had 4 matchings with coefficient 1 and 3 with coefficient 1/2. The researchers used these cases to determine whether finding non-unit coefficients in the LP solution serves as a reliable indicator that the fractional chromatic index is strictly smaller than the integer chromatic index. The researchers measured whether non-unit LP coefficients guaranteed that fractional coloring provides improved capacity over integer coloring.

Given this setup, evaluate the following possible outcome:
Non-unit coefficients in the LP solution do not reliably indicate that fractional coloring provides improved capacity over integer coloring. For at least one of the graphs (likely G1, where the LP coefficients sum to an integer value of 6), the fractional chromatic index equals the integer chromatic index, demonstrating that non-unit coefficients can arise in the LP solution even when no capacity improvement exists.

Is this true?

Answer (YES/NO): YES